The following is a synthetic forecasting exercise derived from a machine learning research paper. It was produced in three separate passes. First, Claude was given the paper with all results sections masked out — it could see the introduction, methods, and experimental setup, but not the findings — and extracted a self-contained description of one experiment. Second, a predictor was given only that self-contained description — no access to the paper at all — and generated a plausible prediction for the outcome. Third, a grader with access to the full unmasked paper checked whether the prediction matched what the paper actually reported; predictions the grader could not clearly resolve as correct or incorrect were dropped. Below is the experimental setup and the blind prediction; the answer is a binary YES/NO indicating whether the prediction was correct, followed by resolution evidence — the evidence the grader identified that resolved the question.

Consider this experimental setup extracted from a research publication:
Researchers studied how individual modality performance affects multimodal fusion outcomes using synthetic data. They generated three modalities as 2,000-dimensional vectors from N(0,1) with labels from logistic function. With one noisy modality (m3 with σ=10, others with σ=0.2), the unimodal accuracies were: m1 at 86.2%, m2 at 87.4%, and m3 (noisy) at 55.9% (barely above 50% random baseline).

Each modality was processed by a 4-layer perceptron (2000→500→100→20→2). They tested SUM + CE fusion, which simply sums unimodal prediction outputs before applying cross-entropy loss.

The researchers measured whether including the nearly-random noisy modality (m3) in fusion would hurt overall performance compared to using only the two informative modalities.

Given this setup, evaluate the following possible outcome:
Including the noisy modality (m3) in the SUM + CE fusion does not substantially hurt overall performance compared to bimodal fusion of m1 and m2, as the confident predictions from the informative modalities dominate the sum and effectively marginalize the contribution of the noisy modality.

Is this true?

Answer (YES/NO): NO